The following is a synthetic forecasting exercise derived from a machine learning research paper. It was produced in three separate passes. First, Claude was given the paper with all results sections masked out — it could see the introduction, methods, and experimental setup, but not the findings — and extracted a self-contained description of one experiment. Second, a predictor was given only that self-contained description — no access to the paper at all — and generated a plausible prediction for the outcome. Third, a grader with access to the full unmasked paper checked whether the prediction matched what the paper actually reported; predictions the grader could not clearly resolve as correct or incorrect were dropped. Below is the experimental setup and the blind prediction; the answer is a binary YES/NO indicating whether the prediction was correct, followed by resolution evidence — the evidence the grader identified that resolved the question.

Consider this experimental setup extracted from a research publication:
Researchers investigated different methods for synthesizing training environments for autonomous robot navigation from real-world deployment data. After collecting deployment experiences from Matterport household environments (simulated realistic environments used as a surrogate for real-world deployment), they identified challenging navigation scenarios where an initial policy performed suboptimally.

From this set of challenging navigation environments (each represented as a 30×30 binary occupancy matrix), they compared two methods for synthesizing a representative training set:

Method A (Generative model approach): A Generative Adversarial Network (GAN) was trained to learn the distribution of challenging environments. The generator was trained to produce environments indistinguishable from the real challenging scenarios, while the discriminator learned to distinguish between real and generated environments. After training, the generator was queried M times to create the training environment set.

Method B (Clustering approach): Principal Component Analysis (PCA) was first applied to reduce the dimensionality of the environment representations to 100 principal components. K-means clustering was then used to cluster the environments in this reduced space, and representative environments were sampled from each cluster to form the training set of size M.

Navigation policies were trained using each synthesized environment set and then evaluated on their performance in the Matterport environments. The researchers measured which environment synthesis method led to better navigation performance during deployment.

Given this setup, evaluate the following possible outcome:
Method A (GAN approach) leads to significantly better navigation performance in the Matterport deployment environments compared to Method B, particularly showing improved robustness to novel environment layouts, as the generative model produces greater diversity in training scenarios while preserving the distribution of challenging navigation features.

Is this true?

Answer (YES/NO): YES